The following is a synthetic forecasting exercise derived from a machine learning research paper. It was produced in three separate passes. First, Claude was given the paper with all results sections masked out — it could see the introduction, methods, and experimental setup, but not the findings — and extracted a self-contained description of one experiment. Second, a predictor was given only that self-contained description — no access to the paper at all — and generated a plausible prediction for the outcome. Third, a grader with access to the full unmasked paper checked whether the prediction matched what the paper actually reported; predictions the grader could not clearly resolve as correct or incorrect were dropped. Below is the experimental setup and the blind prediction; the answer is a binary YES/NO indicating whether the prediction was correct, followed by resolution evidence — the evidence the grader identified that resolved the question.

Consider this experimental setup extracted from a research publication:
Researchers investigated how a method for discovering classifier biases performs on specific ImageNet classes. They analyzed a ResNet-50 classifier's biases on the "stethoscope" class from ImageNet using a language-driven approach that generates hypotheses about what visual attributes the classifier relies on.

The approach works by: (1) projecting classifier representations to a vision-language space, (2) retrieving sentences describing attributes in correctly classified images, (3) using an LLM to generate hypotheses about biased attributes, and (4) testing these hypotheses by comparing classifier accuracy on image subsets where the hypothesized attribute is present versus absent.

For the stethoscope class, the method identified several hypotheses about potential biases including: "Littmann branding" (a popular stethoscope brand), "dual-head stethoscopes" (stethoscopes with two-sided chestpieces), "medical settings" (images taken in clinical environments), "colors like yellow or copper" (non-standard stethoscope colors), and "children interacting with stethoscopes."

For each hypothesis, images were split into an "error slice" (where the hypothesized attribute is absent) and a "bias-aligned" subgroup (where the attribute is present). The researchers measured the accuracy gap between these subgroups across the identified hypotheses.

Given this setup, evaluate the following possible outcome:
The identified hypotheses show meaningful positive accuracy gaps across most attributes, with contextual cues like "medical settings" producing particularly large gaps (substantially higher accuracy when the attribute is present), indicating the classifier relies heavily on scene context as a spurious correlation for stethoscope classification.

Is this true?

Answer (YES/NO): NO